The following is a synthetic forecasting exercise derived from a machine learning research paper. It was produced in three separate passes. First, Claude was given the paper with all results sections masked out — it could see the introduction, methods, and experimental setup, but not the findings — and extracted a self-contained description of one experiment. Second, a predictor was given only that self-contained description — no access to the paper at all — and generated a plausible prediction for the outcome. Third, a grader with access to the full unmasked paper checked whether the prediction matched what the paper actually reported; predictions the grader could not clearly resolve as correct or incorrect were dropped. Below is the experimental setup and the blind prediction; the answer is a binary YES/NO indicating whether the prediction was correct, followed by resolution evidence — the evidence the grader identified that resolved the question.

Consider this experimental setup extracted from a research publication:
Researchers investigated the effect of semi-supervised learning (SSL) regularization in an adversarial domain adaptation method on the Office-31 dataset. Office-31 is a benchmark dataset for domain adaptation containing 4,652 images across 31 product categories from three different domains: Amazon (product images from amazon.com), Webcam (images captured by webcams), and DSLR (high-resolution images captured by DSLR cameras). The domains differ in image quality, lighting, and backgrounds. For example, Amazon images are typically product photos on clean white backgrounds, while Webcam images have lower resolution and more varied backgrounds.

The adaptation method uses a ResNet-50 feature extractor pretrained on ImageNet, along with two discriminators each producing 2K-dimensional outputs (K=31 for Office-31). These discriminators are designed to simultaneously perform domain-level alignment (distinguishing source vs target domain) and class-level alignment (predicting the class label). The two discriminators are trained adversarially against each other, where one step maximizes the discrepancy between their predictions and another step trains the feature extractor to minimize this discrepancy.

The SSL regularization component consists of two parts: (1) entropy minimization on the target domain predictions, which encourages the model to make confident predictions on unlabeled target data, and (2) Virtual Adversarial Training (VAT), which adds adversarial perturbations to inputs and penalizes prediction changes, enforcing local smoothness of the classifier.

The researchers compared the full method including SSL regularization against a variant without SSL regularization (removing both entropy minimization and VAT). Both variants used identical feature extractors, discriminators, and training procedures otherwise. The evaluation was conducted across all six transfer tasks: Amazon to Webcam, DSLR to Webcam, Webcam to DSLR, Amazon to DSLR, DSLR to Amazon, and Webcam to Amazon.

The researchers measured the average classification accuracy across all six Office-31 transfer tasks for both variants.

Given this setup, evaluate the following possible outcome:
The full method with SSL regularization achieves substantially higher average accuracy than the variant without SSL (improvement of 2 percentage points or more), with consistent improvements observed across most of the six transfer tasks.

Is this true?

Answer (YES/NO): NO